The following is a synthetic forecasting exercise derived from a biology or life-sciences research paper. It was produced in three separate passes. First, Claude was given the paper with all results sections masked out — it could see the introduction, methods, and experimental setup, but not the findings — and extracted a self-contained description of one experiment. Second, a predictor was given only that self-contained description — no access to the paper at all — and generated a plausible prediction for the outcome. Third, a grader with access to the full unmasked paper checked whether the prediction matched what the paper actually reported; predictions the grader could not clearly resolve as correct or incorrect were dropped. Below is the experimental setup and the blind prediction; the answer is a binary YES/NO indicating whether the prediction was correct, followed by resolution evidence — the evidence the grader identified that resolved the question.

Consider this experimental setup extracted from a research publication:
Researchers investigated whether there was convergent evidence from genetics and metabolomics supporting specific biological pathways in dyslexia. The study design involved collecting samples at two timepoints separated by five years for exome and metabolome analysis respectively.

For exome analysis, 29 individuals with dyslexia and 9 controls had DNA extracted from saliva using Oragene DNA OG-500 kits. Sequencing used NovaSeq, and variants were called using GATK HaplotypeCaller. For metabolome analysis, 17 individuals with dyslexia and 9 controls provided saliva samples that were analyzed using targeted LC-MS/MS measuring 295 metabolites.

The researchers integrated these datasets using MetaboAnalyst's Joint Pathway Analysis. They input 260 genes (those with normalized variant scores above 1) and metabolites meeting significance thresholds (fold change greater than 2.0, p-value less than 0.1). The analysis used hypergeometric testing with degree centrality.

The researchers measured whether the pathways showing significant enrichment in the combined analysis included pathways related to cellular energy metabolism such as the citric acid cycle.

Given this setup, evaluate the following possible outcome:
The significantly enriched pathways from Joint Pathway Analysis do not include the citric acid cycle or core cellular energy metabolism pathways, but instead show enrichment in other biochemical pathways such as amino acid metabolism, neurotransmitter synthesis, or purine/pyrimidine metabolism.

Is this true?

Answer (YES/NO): NO